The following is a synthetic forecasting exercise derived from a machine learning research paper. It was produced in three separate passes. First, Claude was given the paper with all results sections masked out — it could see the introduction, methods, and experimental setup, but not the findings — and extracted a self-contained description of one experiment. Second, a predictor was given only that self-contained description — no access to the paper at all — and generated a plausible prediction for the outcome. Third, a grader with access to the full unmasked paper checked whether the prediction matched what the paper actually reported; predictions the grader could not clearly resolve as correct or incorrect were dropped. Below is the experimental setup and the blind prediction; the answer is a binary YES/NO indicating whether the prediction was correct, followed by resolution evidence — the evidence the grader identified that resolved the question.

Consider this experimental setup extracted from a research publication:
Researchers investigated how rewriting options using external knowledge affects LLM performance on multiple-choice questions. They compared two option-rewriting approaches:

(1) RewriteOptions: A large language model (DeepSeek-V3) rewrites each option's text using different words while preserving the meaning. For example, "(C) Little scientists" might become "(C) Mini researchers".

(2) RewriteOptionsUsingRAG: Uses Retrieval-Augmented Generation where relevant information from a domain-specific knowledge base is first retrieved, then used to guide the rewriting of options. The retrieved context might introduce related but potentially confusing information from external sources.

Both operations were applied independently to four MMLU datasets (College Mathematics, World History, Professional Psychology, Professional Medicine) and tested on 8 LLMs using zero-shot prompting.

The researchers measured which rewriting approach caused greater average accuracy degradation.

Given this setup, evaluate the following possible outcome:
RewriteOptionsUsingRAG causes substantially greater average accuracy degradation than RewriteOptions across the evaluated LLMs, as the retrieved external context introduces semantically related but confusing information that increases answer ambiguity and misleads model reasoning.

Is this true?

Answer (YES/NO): YES